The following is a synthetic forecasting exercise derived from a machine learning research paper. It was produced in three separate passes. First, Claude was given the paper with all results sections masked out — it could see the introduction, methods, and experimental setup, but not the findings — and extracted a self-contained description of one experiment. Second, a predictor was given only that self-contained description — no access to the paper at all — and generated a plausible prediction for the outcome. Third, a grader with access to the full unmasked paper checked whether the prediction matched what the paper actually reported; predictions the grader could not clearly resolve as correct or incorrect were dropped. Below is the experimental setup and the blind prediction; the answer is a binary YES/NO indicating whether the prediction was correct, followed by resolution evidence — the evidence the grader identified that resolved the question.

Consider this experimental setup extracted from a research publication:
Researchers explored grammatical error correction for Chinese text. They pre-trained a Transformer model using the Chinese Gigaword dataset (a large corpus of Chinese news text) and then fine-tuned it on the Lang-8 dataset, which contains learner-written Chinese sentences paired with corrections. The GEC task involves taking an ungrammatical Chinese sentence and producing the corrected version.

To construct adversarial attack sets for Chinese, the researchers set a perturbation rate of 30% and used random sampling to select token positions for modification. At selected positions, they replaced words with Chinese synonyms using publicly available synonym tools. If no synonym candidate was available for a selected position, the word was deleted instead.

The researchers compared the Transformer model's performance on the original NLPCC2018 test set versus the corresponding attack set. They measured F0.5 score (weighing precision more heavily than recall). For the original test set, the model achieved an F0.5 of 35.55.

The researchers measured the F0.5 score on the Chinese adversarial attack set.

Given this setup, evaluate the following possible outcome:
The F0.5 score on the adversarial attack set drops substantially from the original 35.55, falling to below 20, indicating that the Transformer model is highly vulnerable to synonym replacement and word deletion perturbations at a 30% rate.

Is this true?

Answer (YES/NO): NO